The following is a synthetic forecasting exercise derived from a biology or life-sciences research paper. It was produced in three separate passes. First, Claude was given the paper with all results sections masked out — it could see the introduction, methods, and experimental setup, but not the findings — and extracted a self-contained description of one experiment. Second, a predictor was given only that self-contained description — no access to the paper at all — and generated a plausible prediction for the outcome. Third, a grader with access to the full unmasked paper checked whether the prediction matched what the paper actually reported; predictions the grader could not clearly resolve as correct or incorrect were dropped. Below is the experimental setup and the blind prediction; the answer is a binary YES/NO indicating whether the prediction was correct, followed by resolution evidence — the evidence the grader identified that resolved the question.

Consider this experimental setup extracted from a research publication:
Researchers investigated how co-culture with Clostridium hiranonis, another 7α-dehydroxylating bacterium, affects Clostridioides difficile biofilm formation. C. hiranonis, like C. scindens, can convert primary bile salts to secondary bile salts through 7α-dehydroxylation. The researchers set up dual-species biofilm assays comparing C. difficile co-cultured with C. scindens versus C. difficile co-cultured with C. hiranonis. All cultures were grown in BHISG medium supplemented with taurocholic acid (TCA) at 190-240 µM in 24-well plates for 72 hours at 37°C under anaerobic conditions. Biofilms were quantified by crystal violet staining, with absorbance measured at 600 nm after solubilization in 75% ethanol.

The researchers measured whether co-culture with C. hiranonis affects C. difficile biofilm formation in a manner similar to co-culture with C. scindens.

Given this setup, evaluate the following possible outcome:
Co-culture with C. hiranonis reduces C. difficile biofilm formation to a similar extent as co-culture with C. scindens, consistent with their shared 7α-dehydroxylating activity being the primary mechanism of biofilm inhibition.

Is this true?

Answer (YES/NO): NO